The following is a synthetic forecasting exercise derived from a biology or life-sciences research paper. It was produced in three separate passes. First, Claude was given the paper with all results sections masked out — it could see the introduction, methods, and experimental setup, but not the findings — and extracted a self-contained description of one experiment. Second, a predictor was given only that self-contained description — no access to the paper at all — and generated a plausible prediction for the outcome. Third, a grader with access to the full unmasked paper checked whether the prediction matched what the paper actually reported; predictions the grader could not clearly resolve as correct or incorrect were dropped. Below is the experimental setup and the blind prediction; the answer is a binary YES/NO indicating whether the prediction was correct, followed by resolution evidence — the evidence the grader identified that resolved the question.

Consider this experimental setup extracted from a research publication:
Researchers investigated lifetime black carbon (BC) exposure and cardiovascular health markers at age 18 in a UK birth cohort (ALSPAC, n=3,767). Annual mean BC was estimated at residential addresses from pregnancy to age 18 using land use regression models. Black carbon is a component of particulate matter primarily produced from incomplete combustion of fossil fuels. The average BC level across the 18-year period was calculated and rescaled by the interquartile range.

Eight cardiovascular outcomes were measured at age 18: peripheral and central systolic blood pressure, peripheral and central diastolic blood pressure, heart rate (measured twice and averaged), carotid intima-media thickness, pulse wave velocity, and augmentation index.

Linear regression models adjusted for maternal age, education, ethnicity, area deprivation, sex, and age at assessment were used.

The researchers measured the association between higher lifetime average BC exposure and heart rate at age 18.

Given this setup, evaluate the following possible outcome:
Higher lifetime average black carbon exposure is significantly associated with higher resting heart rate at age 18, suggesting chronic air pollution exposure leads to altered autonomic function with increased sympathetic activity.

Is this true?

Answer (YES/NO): YES